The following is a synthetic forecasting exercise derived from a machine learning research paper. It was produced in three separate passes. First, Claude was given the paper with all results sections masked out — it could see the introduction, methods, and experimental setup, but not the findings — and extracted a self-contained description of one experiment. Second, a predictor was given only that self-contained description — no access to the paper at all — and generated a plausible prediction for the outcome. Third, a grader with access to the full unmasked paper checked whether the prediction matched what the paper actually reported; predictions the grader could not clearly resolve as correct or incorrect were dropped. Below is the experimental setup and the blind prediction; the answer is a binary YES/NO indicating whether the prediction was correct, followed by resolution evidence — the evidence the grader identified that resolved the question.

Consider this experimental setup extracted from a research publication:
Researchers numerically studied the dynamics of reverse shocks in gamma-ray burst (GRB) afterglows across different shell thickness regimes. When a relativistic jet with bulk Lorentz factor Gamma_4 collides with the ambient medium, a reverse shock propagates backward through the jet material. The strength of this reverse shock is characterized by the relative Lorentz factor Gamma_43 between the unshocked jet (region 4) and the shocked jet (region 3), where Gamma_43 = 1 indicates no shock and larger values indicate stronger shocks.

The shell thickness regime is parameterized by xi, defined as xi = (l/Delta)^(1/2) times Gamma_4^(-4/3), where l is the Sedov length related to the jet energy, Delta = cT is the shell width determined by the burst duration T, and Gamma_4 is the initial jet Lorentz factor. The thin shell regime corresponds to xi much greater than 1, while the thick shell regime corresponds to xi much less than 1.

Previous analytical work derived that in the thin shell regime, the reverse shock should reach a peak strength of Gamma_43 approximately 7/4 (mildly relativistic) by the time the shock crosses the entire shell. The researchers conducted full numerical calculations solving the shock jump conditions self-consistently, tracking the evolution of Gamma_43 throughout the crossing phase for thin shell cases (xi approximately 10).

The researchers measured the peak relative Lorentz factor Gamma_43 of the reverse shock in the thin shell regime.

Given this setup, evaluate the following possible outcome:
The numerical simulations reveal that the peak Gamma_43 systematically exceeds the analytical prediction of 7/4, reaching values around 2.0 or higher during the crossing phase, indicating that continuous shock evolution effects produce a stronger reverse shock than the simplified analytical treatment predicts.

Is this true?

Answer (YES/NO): NO